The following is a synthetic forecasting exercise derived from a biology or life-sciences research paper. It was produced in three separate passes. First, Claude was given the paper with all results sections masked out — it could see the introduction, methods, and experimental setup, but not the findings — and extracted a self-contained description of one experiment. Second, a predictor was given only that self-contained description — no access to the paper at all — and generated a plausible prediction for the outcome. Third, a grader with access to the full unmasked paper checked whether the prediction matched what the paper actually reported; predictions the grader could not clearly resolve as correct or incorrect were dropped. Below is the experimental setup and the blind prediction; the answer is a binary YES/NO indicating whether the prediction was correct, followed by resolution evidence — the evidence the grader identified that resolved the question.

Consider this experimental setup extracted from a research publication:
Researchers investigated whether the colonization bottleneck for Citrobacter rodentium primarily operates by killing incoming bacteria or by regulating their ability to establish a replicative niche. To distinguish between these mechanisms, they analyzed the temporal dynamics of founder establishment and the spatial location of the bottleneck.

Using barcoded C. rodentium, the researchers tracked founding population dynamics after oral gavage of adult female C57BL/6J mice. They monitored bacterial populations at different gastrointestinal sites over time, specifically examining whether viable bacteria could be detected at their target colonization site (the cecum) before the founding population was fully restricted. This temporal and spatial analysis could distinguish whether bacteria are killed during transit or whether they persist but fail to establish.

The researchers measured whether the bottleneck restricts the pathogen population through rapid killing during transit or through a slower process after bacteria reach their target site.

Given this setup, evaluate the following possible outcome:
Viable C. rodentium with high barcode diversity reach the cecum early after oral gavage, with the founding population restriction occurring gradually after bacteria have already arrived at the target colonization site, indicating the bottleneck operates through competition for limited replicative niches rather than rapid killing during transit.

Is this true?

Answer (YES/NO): NO